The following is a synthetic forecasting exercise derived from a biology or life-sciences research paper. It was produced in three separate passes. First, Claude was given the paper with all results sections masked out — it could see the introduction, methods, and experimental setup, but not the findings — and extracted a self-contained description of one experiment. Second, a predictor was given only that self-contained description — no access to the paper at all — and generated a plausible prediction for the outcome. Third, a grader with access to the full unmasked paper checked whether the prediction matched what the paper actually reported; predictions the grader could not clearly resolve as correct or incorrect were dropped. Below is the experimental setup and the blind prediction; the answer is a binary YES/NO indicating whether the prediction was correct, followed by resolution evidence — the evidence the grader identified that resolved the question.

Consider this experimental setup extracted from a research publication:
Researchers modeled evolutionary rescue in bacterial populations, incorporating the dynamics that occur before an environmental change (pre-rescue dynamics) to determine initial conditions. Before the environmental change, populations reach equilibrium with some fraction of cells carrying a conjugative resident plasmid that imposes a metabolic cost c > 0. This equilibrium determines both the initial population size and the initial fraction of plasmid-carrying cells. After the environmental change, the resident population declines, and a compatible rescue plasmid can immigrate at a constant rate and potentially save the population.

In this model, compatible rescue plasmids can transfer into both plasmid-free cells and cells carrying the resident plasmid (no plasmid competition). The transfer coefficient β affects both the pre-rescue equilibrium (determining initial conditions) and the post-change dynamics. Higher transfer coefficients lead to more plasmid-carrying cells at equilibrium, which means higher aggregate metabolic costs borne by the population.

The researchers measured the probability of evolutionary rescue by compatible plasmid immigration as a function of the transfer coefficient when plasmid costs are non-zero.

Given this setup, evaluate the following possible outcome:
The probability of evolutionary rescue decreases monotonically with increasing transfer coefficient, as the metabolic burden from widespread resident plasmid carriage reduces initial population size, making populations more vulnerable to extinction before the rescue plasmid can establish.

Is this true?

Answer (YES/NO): NO